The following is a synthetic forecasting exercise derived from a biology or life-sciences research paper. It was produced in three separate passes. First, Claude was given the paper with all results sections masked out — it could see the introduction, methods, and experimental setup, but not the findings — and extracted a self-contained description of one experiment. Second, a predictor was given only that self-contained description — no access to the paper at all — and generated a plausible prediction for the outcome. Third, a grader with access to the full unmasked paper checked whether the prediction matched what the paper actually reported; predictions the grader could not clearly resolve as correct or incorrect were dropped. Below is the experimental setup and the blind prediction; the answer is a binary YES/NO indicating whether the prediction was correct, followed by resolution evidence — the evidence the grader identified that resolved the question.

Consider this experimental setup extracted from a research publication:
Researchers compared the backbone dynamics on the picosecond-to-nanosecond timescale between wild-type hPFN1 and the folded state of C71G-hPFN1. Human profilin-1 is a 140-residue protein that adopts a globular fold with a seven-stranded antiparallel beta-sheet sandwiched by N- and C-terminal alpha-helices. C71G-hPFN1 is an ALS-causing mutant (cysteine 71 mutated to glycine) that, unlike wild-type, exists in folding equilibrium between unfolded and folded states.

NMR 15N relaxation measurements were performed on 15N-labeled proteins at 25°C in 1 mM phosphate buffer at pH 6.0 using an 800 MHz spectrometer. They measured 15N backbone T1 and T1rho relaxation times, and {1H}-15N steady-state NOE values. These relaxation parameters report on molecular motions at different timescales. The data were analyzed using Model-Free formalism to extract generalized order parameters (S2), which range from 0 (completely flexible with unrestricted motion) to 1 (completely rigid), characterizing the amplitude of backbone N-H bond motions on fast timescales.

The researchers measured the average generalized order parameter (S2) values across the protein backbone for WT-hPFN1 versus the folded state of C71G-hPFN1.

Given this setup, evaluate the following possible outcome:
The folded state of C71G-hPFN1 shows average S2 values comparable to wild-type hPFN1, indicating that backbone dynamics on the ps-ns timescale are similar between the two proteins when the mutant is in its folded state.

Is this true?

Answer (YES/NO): NO